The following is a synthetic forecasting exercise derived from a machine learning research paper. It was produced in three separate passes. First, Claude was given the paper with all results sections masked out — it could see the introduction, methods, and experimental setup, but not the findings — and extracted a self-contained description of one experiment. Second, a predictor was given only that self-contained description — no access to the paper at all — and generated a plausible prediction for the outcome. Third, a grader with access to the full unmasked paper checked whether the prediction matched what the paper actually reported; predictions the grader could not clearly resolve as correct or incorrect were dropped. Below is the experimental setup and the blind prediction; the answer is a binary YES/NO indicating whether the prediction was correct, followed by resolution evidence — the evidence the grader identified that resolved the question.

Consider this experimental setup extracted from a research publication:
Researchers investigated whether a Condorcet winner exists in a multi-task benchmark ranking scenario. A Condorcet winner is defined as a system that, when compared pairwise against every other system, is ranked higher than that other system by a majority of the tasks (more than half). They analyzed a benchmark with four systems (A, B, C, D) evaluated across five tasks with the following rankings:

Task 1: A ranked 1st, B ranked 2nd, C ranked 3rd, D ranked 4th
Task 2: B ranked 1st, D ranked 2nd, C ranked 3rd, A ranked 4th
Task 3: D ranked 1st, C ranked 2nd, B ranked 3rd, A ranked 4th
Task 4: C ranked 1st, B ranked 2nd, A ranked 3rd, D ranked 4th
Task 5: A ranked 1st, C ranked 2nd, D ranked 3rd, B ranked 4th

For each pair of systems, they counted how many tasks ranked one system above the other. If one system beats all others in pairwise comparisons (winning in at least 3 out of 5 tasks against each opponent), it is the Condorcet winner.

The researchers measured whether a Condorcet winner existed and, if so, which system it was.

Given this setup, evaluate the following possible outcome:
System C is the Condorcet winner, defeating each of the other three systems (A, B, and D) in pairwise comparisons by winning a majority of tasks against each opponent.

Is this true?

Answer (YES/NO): NO